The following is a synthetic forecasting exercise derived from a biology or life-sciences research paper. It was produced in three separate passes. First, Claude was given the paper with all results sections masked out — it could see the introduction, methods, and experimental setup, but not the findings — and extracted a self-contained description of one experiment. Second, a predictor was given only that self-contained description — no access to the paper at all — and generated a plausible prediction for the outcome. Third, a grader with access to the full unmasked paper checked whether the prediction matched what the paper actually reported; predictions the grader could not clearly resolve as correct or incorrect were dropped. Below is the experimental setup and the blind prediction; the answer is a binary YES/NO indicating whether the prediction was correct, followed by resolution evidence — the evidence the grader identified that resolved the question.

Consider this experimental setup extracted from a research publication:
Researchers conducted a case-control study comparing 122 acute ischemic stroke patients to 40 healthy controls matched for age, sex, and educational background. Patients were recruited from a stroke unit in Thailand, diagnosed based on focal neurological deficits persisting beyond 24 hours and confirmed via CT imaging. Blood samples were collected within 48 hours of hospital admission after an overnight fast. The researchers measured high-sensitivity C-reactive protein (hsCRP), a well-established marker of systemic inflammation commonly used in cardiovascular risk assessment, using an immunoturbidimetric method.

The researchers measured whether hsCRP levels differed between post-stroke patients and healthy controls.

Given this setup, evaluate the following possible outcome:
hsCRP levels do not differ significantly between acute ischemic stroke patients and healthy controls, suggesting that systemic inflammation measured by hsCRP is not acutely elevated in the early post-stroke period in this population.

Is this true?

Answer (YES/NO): YES